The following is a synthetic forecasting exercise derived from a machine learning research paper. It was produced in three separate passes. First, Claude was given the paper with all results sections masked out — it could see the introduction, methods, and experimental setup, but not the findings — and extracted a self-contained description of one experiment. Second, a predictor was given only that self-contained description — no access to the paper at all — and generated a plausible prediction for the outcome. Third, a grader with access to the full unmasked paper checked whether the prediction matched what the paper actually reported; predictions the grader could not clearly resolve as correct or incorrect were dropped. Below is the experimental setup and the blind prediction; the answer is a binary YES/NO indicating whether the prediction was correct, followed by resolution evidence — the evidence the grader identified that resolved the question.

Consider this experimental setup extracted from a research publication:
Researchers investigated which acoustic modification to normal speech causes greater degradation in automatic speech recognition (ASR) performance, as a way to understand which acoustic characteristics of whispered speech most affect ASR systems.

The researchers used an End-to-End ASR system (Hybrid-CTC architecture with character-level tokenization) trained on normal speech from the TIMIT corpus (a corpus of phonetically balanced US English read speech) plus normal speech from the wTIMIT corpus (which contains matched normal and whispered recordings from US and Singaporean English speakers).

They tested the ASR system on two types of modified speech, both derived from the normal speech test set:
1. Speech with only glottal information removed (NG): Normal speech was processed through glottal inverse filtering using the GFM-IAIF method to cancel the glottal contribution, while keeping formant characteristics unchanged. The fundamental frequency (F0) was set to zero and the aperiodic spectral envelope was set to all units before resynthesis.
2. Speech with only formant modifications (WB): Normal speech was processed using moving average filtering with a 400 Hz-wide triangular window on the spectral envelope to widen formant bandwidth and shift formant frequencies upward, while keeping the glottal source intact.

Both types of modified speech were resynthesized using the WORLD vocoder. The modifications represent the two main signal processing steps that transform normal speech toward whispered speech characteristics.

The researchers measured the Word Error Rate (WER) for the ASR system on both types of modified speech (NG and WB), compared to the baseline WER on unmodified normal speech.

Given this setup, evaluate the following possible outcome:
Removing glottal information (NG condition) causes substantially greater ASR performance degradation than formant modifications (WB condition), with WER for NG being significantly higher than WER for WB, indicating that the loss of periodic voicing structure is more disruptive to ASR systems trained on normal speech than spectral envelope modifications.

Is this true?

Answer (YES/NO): YES